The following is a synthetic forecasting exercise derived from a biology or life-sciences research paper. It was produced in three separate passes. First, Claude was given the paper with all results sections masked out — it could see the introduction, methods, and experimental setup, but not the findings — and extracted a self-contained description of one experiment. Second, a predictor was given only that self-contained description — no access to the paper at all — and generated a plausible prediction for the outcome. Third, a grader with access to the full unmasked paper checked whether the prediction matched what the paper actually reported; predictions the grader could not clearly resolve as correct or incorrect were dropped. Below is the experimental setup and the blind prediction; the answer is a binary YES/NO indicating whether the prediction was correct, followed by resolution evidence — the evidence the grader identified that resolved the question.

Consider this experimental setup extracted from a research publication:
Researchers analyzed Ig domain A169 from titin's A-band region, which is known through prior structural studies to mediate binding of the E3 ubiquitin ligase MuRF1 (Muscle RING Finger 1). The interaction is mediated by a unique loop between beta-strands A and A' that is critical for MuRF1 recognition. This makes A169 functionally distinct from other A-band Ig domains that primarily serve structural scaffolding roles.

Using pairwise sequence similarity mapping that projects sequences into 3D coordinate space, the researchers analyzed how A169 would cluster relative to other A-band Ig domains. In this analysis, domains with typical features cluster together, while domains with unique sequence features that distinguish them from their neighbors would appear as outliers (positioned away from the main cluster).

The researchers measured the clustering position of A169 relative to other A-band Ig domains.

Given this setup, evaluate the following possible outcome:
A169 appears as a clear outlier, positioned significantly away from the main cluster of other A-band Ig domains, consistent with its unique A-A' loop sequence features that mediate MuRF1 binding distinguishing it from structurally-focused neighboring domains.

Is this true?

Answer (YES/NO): NO